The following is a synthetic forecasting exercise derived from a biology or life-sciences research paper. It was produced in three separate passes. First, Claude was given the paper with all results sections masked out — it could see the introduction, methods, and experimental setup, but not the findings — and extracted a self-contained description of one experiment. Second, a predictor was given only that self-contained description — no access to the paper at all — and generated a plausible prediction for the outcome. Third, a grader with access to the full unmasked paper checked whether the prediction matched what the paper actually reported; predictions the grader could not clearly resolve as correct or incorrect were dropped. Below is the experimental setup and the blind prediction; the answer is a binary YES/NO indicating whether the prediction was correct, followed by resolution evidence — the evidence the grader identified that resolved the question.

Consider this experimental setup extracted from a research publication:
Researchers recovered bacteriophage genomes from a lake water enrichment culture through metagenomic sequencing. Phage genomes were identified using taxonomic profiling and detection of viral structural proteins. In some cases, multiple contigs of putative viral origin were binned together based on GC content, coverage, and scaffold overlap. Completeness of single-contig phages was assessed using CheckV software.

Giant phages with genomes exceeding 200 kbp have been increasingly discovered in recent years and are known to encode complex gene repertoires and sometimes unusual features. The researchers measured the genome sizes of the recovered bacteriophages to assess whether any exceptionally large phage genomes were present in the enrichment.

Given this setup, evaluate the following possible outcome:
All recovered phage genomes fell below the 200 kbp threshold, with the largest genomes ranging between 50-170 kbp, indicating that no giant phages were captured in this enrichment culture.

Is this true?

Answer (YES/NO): NO